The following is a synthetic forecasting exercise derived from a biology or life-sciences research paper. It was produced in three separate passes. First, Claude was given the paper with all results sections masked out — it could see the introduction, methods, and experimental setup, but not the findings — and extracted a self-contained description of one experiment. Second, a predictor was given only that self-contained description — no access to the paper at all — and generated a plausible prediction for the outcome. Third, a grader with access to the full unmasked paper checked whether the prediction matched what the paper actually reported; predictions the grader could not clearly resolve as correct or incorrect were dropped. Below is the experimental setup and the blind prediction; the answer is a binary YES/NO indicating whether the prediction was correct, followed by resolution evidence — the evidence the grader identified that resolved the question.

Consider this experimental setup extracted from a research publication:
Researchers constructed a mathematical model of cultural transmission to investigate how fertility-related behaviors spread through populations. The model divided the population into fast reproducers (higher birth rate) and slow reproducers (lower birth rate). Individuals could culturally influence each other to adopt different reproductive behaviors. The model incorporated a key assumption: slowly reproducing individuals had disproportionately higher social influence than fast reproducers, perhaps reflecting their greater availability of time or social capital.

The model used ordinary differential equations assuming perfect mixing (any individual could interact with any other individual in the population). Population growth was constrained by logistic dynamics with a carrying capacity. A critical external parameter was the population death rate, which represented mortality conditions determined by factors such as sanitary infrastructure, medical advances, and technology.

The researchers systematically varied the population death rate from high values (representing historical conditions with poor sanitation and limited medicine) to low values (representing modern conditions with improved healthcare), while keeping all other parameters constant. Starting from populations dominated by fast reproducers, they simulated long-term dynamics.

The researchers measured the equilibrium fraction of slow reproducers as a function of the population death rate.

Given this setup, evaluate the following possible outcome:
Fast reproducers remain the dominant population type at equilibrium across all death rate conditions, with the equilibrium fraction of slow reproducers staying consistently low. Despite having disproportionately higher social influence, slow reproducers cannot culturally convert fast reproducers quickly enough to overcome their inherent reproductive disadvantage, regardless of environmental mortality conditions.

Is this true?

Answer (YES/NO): NO